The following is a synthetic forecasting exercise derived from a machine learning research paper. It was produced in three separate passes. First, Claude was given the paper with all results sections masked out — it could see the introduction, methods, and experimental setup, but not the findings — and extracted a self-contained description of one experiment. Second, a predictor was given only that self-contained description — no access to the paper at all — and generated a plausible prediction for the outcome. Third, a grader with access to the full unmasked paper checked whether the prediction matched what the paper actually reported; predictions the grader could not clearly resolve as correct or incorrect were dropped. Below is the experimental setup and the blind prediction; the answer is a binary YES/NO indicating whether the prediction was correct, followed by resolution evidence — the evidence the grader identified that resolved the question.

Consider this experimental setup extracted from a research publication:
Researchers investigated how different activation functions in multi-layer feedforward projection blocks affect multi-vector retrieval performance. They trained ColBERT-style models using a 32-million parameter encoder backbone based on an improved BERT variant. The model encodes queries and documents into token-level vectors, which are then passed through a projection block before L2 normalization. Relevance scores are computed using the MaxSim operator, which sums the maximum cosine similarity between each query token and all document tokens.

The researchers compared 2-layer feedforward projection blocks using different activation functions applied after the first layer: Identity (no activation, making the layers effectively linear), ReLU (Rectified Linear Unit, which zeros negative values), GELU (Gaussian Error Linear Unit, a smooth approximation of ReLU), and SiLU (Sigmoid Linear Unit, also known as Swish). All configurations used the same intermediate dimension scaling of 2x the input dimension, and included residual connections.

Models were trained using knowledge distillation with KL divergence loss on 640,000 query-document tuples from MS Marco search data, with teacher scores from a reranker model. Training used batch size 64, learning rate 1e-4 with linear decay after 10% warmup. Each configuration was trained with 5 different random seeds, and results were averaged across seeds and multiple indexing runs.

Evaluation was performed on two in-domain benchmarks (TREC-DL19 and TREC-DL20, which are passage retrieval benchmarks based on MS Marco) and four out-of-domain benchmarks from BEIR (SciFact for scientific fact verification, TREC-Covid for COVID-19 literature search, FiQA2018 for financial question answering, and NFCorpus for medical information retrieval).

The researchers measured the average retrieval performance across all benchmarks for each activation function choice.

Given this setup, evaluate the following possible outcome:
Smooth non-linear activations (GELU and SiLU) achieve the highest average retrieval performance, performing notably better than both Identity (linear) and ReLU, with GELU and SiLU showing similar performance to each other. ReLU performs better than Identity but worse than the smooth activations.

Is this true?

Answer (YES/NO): NO